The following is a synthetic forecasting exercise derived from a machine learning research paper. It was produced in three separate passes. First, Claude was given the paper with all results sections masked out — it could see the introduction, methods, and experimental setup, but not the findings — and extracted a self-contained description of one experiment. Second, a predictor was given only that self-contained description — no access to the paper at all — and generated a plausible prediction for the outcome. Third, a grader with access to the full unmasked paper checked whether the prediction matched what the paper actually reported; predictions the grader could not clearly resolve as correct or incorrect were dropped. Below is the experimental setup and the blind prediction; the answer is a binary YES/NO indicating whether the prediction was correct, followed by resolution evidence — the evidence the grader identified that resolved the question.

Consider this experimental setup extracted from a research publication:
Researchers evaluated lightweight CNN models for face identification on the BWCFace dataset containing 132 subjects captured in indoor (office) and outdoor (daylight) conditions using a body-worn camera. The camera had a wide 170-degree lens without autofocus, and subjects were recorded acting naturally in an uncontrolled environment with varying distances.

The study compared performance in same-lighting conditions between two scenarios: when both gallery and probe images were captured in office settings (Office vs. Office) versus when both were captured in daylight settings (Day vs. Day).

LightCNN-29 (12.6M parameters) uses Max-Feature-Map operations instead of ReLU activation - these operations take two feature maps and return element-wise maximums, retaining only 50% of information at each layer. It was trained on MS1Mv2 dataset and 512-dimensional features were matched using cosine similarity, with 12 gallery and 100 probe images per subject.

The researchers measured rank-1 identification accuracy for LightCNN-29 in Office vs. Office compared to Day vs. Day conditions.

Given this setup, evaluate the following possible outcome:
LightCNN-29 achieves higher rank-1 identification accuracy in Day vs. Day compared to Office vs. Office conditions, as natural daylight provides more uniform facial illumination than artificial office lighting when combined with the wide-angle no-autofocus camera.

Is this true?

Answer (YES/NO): NO